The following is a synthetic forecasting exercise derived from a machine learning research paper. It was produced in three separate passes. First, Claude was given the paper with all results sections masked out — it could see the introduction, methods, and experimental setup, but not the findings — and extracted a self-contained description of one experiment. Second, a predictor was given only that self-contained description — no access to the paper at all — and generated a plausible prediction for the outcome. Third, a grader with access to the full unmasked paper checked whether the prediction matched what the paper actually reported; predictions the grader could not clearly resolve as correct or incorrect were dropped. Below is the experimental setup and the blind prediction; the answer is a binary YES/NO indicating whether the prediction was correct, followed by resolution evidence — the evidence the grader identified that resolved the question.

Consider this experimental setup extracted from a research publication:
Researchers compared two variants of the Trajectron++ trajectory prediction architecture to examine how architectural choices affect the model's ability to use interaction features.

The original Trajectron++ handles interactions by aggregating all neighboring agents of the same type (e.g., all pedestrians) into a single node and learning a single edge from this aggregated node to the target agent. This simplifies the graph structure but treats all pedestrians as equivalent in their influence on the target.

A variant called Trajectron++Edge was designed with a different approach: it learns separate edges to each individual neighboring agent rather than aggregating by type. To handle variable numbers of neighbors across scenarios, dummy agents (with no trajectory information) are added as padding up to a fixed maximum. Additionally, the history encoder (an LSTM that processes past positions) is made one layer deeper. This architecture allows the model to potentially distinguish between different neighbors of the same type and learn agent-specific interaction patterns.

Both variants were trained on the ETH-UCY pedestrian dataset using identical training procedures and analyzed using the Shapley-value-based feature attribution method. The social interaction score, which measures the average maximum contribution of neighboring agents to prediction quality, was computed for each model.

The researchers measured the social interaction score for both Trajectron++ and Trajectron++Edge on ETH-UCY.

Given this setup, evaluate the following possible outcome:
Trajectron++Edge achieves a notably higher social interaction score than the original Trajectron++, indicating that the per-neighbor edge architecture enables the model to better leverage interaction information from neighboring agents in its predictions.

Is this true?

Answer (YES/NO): NO